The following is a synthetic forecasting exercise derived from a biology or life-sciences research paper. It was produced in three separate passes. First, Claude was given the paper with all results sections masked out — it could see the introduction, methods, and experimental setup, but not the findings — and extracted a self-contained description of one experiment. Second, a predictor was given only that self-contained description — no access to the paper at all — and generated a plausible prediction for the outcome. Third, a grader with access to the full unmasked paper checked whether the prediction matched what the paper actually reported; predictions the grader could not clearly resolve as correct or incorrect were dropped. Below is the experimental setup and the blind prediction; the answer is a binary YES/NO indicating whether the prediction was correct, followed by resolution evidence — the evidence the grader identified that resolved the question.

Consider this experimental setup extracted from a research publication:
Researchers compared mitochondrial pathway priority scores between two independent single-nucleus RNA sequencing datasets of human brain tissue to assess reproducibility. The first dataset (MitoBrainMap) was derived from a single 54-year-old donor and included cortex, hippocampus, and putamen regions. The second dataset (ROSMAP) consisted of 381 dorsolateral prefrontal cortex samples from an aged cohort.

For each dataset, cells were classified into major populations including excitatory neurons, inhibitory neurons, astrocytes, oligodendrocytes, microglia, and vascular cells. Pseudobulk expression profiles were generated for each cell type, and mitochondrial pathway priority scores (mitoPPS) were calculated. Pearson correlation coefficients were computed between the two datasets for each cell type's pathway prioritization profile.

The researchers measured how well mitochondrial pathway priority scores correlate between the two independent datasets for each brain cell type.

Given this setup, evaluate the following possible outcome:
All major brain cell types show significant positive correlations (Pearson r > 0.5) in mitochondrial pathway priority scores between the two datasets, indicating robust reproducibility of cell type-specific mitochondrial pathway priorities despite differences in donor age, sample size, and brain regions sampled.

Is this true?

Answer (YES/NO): YES